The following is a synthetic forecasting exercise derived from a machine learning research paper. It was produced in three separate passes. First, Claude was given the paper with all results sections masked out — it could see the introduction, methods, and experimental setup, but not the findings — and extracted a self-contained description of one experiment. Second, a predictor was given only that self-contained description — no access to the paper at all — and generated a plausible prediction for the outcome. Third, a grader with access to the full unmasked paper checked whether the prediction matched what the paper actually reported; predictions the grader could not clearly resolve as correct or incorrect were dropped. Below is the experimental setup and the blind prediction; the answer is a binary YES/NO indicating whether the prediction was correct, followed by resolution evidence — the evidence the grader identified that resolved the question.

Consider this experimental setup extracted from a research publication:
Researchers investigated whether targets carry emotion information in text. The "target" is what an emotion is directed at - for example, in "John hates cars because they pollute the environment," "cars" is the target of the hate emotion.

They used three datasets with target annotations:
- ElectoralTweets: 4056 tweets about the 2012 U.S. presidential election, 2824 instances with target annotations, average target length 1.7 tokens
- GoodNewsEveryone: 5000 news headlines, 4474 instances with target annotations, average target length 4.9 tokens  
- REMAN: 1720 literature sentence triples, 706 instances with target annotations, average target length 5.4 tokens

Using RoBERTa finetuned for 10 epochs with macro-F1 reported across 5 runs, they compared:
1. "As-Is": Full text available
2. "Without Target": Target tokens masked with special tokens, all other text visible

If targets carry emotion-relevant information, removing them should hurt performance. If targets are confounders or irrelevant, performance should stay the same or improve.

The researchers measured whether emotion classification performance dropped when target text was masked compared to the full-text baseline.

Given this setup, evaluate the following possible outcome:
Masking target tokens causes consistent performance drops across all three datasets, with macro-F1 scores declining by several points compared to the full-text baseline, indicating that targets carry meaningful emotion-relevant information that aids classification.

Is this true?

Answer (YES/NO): NO